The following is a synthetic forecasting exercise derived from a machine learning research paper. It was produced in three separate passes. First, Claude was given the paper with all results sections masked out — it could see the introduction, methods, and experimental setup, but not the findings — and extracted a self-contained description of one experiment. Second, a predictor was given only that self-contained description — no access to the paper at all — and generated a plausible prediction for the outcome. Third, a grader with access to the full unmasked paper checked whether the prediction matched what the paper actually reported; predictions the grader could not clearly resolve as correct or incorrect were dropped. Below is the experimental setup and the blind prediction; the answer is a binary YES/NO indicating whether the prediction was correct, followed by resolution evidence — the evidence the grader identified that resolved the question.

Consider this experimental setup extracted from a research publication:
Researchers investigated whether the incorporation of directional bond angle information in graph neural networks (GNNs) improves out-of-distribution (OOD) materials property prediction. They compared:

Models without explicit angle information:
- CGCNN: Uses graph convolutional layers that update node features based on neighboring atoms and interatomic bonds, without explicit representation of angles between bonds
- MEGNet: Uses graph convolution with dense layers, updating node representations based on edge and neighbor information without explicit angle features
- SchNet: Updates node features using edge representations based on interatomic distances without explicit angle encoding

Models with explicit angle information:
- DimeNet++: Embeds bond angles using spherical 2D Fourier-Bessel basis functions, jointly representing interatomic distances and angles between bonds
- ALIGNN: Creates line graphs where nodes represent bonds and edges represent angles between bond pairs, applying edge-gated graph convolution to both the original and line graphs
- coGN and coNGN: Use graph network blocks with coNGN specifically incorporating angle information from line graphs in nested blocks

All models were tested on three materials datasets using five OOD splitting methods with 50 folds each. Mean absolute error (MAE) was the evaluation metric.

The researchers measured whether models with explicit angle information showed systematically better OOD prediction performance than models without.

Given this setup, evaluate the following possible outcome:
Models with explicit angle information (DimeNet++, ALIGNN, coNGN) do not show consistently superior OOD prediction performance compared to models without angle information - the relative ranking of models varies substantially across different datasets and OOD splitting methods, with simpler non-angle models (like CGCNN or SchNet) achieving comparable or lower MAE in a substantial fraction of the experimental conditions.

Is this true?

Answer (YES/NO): NO